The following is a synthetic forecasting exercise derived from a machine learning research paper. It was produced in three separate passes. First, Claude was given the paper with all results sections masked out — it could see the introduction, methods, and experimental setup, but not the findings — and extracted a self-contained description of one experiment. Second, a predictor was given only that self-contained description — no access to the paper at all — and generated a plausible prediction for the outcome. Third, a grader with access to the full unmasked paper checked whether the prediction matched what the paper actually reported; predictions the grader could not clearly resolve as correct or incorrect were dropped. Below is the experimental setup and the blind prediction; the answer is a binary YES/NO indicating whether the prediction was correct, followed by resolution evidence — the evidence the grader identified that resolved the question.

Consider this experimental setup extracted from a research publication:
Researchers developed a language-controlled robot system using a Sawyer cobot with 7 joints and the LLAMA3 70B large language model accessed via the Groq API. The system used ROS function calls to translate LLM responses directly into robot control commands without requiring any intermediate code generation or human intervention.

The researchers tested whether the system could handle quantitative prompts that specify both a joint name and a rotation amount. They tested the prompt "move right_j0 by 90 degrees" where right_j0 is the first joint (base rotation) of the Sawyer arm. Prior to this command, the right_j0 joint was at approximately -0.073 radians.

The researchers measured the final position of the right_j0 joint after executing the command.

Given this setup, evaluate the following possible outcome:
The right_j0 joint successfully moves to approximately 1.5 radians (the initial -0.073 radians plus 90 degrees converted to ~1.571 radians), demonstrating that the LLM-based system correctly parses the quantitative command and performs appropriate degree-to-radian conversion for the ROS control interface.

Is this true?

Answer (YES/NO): YES